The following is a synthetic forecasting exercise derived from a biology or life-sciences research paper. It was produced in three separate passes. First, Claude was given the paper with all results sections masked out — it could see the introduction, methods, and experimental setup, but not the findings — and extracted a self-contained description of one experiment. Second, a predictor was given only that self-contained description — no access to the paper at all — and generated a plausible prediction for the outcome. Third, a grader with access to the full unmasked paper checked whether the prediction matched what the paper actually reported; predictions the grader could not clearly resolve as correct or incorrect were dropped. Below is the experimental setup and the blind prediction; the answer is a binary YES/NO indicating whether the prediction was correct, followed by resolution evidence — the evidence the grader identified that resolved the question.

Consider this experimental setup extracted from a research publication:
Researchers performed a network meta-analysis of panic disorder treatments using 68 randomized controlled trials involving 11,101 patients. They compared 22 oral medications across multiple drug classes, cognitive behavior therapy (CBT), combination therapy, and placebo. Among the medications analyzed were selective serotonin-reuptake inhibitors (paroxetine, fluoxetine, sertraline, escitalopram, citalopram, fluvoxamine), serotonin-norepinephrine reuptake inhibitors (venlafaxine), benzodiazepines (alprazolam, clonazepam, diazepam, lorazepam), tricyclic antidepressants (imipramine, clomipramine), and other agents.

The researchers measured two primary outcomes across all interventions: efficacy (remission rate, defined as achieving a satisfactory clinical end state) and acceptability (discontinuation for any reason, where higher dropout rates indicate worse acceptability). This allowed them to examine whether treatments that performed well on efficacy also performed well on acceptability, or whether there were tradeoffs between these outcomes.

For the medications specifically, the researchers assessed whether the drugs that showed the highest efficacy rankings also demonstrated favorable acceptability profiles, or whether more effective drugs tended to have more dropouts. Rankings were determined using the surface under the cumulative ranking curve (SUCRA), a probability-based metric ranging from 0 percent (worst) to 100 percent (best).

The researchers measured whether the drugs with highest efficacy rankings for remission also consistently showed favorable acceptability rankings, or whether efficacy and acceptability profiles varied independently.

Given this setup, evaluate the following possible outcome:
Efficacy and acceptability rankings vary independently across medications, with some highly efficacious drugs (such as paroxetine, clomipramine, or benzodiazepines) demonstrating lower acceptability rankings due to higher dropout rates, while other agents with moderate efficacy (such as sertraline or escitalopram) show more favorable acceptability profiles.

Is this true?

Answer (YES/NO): NO